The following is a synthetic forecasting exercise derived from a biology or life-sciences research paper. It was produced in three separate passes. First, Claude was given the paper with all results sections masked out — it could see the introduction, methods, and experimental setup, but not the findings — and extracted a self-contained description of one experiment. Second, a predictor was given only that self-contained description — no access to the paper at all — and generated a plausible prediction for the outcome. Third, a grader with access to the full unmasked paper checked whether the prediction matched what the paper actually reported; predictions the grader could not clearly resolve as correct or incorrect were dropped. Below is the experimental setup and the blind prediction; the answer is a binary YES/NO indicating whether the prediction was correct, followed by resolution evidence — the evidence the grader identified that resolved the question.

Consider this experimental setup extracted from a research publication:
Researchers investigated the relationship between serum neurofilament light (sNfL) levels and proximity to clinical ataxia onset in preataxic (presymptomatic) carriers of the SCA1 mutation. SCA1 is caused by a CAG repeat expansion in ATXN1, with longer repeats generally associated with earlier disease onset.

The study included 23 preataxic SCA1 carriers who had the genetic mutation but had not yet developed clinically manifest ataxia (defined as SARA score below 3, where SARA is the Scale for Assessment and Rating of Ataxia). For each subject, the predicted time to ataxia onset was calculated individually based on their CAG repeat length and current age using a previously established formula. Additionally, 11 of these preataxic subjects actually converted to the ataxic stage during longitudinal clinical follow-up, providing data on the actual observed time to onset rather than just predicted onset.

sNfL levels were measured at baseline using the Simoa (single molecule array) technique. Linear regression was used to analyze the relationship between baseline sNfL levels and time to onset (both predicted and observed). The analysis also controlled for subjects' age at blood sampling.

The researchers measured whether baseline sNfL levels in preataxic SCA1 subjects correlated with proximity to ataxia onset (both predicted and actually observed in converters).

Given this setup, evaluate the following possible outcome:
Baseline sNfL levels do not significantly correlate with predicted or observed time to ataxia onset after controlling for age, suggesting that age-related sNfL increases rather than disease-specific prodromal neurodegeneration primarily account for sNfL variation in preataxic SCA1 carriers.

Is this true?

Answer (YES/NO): NO